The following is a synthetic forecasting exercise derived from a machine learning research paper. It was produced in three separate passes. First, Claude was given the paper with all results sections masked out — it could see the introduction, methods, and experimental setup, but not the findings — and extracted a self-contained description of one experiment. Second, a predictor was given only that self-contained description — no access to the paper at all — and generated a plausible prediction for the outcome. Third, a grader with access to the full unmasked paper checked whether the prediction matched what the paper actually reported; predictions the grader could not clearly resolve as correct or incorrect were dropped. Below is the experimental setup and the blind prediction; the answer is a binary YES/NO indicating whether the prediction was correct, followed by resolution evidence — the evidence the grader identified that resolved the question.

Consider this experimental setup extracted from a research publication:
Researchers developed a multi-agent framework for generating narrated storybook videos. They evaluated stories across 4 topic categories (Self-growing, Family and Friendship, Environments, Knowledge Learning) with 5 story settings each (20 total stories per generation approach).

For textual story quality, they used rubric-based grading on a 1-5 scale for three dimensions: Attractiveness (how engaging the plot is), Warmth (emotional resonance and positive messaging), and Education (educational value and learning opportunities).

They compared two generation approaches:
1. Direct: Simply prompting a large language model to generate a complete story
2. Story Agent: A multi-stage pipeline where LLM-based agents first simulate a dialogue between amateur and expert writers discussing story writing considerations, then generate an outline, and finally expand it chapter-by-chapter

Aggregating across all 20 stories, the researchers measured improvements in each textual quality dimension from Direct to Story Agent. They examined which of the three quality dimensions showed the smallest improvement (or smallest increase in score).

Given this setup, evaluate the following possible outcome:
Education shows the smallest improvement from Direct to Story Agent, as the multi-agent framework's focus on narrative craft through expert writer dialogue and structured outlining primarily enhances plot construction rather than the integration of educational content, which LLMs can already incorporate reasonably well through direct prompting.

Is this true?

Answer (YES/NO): NO